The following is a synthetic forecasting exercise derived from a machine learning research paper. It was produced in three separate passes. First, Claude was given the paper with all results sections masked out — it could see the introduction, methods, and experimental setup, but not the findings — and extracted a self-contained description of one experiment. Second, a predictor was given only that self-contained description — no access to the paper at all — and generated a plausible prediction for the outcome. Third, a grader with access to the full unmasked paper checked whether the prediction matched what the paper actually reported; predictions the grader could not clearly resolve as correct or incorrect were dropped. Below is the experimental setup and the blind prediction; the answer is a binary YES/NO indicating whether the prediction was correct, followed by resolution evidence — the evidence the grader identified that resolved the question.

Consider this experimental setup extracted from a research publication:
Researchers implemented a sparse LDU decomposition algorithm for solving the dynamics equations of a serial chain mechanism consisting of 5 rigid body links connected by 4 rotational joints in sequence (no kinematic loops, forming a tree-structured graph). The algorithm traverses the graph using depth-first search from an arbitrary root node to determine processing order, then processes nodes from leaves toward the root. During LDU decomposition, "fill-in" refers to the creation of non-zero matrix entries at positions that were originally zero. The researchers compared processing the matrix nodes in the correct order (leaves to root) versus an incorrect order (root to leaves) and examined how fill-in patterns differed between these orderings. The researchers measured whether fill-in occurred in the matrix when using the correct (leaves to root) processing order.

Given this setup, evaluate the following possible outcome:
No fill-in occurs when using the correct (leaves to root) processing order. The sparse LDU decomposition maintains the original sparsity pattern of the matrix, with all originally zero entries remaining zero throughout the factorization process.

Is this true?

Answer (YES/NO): YES